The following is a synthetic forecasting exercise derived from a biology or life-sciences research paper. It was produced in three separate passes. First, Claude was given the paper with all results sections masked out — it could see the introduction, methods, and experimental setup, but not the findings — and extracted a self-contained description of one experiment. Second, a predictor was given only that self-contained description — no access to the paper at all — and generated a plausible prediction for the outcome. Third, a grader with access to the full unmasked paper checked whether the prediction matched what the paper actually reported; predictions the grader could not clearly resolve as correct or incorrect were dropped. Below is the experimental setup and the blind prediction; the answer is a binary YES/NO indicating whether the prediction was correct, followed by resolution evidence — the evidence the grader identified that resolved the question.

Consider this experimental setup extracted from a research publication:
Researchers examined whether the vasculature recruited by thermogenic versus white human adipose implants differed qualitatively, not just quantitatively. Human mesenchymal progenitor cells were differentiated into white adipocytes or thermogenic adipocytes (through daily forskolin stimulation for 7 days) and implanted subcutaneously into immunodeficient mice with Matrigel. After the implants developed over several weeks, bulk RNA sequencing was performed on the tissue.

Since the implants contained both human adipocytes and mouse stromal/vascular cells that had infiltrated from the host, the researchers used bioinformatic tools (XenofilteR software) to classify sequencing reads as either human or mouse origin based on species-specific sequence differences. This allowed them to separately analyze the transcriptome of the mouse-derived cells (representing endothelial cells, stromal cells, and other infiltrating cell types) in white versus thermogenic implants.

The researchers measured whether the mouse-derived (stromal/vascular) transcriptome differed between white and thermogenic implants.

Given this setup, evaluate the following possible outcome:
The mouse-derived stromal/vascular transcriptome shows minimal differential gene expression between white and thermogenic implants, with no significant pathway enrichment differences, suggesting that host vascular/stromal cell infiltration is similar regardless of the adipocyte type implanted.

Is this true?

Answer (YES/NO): NO